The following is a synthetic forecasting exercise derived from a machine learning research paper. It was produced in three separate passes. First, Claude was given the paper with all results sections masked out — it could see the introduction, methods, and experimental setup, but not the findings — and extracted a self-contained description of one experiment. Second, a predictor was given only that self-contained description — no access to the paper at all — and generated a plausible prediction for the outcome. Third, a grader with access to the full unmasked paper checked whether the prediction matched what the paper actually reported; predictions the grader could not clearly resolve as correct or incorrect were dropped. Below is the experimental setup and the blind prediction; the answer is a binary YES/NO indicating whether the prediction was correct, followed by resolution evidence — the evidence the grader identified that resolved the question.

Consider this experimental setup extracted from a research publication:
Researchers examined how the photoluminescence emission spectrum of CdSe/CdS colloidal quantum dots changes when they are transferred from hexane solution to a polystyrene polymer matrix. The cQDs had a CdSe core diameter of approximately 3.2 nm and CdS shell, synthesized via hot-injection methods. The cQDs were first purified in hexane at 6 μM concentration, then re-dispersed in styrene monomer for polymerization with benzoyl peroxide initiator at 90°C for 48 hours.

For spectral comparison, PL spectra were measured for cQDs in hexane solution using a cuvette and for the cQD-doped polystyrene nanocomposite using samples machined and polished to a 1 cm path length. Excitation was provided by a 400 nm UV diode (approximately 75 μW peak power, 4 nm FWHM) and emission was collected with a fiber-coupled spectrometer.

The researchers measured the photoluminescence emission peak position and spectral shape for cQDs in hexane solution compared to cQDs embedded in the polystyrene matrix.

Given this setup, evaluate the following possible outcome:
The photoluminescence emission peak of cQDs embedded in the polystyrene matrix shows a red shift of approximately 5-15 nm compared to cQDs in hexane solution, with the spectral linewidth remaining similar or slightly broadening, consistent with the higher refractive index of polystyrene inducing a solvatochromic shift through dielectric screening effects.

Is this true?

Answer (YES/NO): NO